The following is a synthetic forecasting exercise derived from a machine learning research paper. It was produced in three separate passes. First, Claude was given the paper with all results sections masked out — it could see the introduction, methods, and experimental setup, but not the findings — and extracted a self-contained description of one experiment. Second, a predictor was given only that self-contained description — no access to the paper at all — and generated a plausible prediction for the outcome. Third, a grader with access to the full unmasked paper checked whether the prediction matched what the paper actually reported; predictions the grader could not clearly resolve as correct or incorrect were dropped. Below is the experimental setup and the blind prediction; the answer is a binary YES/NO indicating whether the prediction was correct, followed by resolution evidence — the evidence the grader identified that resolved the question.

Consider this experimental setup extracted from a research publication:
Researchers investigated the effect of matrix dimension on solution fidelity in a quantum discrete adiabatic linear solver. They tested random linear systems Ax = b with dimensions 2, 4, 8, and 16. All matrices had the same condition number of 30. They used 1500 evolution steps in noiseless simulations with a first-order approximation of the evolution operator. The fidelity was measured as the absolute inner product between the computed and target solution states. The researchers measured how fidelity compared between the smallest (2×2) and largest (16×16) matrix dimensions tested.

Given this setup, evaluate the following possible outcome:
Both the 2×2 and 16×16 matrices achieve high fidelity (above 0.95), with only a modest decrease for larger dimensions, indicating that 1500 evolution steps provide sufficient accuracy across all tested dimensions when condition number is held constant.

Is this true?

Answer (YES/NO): NO